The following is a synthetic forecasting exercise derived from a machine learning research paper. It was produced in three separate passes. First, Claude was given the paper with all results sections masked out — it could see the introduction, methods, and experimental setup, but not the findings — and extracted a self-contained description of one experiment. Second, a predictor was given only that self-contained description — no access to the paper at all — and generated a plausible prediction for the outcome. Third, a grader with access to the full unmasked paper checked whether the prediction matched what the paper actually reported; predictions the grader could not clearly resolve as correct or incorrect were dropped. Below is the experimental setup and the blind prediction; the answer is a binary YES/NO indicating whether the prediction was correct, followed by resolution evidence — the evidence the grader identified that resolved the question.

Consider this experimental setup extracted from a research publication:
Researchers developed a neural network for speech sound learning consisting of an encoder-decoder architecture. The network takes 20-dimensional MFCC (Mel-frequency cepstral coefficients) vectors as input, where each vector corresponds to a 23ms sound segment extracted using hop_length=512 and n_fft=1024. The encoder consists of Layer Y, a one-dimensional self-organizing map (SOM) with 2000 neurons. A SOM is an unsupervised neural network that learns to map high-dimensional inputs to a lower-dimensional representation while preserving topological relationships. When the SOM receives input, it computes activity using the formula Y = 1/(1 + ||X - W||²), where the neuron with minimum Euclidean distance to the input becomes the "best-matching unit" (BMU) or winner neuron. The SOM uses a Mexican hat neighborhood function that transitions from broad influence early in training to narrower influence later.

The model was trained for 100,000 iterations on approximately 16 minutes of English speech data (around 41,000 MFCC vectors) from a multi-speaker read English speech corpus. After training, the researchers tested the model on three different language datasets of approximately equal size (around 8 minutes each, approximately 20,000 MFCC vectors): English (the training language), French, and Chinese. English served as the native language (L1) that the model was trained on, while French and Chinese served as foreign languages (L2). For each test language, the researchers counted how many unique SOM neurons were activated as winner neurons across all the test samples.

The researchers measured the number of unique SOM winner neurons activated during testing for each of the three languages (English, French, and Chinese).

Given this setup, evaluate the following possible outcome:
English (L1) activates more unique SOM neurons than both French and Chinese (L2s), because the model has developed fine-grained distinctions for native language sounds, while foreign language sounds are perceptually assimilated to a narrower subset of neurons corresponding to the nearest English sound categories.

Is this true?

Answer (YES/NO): YES